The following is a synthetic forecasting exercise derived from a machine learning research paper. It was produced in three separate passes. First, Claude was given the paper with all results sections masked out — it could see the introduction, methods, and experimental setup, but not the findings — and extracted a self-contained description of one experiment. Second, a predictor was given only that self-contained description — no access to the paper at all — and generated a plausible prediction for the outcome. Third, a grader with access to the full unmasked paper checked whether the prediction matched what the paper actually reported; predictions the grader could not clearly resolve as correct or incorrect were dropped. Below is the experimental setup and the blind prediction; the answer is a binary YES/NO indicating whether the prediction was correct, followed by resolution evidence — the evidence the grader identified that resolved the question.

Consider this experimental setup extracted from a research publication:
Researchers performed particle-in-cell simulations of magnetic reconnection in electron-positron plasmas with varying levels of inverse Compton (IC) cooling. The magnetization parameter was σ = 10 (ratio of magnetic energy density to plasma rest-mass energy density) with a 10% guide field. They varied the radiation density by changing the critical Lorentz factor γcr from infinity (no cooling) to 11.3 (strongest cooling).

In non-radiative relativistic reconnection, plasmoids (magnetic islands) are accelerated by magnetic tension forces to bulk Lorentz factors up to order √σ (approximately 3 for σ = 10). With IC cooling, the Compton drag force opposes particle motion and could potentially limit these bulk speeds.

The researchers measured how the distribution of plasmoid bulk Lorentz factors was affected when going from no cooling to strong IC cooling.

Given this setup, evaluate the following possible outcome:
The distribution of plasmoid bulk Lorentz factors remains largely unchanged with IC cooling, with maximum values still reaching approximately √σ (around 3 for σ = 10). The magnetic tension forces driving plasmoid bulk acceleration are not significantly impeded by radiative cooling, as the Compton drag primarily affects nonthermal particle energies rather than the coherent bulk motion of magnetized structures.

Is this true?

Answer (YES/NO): NO